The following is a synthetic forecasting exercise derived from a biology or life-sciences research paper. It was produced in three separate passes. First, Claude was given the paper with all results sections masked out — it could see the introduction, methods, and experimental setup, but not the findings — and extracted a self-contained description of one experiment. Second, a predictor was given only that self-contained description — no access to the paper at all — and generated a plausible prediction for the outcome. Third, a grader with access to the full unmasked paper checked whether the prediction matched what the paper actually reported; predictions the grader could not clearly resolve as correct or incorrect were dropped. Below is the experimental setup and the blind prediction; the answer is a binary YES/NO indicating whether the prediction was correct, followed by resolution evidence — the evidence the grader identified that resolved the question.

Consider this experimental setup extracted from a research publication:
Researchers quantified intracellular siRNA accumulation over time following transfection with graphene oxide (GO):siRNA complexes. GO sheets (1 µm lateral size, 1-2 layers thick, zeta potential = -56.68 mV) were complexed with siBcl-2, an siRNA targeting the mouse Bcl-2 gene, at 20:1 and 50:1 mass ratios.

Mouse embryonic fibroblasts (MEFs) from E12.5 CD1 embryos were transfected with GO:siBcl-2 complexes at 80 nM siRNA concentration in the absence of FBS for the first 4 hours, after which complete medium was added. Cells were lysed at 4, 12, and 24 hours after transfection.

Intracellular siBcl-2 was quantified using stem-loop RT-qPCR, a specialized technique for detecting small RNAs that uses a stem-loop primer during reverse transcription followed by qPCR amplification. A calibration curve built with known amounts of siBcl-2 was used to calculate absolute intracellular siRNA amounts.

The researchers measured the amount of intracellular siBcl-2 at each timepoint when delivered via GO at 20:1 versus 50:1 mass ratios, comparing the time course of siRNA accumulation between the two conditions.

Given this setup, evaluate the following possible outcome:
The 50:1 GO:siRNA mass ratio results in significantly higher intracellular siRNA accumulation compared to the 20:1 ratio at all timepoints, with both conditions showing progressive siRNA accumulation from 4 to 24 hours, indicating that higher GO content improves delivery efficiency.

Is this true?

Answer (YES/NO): NO